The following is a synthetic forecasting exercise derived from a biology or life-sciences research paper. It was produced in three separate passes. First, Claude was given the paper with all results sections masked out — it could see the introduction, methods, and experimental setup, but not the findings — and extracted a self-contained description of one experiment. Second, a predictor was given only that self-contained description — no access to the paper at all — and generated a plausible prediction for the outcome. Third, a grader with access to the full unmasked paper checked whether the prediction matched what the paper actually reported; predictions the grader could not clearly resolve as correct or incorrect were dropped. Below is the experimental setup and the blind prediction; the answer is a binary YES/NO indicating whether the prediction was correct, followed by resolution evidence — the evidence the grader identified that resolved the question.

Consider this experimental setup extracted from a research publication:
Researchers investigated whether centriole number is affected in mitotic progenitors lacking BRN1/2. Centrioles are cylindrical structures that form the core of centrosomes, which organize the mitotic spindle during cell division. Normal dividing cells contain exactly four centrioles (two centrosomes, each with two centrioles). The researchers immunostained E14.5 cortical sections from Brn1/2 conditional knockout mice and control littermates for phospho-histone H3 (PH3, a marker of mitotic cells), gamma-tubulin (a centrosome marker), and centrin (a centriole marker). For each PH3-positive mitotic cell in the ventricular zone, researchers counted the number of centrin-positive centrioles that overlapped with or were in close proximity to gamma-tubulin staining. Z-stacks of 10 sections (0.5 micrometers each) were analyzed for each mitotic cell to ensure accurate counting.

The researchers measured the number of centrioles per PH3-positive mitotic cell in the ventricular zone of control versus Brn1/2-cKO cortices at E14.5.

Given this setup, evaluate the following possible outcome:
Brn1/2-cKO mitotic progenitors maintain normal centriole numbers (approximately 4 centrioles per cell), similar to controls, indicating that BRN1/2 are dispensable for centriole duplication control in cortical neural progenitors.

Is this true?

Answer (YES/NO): NO